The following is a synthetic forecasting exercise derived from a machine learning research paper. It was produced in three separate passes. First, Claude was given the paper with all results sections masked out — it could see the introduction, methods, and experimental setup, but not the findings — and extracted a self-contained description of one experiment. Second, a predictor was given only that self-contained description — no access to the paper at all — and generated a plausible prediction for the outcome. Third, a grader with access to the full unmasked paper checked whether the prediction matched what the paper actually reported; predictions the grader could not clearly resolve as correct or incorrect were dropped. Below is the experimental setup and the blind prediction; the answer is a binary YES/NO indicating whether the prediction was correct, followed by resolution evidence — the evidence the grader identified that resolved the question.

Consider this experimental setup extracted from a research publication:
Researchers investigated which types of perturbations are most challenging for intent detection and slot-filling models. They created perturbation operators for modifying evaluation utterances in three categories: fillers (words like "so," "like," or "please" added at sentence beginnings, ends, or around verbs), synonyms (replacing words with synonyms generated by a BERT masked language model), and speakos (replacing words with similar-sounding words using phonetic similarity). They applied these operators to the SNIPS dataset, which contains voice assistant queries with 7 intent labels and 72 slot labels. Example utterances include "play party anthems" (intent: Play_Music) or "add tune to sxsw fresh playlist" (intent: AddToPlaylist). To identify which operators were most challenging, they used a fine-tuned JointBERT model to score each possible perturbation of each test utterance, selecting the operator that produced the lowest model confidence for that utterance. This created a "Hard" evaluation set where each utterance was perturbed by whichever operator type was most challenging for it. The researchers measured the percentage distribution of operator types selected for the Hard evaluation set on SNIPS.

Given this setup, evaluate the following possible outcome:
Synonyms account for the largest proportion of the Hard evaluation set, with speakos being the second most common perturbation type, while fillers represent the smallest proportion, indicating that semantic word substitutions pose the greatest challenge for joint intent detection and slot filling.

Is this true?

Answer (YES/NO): NO